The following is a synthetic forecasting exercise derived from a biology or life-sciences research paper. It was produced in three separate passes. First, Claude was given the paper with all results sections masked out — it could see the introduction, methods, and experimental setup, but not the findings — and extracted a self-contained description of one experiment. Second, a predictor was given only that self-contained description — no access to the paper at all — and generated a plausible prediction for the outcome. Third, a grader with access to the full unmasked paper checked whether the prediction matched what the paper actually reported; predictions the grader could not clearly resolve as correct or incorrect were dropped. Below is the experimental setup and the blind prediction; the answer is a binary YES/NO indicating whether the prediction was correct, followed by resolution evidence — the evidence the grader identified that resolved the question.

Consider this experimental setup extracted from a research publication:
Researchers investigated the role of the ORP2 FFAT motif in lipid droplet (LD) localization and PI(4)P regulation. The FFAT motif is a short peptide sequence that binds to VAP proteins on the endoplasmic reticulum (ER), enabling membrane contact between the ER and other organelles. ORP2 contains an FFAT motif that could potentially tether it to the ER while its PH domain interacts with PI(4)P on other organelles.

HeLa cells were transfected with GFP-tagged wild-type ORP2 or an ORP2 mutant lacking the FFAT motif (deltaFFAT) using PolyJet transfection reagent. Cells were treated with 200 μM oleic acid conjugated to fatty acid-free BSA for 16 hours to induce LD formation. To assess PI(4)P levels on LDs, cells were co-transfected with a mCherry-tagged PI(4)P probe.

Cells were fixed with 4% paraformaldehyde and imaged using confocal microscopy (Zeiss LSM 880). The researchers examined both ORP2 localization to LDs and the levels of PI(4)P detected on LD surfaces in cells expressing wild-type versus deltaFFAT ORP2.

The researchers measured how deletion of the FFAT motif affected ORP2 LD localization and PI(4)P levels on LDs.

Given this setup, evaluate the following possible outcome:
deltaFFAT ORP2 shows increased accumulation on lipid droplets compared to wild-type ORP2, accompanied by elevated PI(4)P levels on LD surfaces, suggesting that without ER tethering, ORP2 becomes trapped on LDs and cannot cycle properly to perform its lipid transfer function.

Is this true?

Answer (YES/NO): NO